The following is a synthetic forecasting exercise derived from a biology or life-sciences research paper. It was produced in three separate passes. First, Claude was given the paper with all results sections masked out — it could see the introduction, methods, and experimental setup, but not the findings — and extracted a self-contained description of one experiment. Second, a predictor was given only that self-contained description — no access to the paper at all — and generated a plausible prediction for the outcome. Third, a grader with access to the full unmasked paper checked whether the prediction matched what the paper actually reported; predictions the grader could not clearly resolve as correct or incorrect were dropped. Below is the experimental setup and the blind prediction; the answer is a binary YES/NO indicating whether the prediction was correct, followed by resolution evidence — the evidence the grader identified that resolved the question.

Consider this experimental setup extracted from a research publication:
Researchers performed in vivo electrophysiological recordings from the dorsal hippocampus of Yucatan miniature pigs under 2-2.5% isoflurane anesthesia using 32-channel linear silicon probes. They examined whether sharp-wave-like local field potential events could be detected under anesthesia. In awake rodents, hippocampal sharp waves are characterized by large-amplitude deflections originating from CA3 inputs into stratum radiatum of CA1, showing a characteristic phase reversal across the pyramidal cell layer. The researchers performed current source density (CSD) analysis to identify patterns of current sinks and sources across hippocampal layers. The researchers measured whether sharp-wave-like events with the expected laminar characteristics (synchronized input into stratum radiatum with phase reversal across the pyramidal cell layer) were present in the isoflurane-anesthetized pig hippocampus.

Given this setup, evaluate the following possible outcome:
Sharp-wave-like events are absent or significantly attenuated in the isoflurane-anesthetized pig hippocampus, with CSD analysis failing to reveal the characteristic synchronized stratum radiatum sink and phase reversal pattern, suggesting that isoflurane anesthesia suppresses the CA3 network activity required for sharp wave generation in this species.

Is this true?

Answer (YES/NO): NO